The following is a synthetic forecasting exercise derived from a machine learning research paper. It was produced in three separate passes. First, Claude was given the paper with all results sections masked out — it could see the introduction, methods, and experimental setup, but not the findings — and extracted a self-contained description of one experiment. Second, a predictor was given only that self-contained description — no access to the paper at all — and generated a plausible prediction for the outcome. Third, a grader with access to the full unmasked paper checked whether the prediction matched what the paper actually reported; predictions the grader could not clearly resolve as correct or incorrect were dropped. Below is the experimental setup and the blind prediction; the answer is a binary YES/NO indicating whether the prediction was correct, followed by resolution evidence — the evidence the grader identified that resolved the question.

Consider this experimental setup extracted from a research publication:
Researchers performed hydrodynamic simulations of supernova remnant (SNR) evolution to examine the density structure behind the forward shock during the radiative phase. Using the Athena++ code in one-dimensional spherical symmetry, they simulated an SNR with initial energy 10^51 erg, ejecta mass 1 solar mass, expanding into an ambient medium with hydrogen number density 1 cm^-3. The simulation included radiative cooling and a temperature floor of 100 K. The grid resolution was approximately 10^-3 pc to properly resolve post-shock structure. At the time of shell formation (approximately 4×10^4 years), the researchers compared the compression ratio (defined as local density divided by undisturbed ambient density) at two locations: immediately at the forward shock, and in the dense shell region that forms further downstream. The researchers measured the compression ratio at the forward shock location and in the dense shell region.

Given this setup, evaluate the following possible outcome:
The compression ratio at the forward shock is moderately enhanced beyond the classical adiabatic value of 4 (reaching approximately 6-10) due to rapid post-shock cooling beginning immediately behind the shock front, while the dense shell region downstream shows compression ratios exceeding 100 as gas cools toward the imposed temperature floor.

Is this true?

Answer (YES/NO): NO